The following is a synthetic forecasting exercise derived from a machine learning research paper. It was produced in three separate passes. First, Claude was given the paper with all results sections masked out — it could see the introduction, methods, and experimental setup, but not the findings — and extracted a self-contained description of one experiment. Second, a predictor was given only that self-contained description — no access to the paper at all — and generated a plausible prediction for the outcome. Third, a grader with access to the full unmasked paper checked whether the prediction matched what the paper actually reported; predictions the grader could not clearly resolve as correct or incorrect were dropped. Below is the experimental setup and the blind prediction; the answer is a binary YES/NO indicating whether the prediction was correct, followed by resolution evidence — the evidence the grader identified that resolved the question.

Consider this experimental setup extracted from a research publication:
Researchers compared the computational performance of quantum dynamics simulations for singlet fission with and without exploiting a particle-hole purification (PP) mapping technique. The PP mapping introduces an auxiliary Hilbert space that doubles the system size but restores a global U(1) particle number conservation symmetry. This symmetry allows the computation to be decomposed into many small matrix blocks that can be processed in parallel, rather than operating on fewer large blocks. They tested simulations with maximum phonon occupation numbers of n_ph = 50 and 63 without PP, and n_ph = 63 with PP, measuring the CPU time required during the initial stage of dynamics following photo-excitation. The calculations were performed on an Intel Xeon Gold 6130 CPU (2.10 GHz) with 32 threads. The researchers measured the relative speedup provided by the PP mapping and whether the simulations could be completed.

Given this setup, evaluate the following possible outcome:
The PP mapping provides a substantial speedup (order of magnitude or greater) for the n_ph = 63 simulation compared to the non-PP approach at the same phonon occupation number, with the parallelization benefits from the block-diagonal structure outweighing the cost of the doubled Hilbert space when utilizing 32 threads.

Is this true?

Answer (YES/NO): YES